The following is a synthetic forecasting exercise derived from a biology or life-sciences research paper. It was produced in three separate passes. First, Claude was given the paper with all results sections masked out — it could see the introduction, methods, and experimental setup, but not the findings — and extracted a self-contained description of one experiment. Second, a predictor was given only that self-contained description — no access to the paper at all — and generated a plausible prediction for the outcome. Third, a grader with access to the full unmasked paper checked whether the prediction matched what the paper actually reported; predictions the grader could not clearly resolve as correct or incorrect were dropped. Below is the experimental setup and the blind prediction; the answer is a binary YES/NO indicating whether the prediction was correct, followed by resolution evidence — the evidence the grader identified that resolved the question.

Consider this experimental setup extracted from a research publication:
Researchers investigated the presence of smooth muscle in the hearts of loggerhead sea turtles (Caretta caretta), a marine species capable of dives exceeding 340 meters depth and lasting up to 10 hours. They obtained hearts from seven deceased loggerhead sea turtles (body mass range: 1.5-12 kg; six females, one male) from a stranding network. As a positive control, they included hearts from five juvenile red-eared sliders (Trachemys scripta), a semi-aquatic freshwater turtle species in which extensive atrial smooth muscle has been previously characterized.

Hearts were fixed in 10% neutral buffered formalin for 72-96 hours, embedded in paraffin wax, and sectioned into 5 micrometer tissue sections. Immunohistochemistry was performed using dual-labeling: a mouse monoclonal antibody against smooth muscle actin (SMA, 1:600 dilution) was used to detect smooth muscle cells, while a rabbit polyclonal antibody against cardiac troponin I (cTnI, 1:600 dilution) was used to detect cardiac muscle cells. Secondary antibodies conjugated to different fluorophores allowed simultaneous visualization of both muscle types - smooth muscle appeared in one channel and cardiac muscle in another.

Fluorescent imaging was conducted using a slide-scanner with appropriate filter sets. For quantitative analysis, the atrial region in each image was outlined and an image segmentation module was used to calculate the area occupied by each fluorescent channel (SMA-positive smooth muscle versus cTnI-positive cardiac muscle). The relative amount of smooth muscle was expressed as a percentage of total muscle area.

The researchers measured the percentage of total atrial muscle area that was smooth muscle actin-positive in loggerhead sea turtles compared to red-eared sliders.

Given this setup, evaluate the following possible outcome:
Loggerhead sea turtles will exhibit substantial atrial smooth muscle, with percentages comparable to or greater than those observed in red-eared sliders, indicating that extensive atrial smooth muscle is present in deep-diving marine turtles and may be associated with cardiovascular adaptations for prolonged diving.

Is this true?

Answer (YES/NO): NO